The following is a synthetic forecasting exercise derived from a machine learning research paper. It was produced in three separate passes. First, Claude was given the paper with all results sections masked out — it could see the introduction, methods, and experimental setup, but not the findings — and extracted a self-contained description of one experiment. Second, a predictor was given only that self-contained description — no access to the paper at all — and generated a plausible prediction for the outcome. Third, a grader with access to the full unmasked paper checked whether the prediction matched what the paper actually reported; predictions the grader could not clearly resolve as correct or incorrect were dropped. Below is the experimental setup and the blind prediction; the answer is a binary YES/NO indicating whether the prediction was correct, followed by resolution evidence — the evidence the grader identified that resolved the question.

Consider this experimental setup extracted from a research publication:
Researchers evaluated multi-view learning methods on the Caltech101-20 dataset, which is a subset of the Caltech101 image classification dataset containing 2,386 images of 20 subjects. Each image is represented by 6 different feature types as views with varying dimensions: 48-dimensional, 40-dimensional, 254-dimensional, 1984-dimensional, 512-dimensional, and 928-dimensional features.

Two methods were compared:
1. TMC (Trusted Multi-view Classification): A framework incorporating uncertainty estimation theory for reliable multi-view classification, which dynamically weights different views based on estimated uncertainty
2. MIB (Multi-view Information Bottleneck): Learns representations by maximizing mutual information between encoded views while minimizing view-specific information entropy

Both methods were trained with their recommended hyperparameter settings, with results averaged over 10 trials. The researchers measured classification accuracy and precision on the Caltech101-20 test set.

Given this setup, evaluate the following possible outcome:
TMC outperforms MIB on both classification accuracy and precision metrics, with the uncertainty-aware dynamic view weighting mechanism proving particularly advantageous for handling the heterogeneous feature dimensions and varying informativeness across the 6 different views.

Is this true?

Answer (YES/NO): YES